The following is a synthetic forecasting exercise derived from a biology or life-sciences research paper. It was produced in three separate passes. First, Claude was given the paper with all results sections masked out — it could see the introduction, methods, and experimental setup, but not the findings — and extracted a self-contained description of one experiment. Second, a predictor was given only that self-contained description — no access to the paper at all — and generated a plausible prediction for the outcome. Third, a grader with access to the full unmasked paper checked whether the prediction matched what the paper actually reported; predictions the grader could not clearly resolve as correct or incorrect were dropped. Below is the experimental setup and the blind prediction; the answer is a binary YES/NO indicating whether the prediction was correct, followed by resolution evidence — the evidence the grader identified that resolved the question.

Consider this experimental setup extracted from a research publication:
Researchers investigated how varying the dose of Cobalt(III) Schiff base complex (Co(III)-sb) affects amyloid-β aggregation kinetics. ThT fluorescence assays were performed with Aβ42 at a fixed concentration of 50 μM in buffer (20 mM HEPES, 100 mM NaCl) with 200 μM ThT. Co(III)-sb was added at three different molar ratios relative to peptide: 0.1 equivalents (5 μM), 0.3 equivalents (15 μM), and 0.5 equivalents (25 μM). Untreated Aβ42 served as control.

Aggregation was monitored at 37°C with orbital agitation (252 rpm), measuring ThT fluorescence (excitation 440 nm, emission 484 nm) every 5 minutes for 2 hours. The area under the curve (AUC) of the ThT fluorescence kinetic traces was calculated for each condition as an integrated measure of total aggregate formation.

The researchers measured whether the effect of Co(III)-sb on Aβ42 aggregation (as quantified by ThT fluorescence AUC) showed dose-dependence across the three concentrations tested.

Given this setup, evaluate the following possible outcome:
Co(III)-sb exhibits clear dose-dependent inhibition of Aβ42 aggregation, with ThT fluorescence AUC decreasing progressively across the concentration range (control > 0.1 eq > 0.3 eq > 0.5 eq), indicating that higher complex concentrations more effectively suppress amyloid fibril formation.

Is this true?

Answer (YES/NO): YES